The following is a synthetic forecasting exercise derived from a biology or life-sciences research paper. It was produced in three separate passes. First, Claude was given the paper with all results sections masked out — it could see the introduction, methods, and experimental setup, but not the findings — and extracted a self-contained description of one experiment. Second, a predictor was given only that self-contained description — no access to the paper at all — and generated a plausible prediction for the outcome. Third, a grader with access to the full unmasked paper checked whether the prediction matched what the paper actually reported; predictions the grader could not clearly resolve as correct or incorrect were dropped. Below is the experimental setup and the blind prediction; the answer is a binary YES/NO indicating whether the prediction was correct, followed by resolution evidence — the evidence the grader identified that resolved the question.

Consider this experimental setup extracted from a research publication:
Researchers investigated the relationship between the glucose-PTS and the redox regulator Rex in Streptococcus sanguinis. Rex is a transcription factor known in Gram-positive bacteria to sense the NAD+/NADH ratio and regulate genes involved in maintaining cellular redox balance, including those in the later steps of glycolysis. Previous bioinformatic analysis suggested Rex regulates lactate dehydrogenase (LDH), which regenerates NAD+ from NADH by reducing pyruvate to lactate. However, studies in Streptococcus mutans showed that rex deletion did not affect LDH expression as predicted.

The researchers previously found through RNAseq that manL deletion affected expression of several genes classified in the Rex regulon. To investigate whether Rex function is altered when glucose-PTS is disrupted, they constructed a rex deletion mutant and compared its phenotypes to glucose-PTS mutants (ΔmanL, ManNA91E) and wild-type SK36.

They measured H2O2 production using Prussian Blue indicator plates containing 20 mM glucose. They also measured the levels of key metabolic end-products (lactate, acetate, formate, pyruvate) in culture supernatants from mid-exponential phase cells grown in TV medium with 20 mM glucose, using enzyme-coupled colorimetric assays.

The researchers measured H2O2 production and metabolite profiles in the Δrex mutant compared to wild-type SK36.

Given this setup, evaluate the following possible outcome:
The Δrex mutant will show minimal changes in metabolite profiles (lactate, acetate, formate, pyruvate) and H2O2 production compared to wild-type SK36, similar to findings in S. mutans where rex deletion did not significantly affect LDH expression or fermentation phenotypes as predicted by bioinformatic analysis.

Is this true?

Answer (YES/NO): YES